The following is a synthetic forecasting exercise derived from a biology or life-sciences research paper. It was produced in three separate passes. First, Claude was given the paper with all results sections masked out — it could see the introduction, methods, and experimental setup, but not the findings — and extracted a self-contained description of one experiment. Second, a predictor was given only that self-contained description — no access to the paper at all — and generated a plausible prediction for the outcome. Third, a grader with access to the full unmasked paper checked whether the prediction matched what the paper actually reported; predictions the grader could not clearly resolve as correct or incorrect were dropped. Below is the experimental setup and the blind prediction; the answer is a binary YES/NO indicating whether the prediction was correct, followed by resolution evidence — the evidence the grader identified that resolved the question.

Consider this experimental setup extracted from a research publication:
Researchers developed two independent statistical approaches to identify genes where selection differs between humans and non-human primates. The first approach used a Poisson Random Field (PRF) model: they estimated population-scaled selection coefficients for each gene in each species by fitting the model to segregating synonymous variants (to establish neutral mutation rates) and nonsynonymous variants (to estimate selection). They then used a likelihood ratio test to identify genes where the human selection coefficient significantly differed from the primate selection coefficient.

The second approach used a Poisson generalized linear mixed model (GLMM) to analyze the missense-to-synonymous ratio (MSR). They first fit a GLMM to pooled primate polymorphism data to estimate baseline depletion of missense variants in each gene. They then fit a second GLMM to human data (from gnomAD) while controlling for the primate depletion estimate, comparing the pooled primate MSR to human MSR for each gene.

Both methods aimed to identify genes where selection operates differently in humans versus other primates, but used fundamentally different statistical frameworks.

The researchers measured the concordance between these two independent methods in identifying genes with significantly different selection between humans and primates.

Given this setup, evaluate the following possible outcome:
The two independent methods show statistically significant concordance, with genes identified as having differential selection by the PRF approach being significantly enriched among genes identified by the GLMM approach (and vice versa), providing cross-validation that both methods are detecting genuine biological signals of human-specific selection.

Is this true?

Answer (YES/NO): YES